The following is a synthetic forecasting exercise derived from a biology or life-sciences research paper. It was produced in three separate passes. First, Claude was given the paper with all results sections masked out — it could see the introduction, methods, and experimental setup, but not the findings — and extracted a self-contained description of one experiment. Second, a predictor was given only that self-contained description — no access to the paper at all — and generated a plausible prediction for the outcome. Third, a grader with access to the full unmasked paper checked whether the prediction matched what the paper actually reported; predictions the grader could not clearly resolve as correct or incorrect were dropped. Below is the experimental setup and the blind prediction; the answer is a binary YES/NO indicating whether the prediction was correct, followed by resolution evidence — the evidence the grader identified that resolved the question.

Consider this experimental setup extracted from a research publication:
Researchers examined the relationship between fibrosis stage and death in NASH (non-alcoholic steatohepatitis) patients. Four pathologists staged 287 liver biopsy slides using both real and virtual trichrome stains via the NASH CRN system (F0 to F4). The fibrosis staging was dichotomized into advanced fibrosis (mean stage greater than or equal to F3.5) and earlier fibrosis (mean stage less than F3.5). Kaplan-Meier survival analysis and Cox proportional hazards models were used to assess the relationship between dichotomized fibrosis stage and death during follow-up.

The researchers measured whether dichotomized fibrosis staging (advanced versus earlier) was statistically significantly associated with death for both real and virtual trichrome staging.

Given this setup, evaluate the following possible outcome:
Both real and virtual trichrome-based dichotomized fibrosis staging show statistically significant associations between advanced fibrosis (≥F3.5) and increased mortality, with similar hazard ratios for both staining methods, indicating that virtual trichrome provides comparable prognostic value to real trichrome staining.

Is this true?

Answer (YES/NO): NO